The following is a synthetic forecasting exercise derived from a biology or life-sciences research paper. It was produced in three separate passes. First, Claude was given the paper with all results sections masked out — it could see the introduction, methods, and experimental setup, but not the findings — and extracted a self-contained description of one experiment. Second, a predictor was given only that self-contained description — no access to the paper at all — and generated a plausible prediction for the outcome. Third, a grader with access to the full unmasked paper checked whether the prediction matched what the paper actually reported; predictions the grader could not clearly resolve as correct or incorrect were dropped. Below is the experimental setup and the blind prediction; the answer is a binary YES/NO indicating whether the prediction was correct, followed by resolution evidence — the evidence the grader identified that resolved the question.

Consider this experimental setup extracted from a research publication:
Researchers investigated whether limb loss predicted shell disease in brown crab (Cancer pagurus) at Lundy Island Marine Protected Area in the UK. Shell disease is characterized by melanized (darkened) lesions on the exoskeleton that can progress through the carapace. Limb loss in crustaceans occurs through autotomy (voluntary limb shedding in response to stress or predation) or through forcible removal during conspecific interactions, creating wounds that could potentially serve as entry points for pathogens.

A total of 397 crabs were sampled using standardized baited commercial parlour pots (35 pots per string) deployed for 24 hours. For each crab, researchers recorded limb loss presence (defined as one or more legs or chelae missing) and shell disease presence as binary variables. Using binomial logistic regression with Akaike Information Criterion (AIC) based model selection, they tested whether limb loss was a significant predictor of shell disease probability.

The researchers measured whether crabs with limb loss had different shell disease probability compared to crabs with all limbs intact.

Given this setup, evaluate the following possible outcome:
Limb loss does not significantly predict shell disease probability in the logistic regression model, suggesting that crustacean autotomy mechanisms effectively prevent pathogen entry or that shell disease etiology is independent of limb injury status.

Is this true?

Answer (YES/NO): NO